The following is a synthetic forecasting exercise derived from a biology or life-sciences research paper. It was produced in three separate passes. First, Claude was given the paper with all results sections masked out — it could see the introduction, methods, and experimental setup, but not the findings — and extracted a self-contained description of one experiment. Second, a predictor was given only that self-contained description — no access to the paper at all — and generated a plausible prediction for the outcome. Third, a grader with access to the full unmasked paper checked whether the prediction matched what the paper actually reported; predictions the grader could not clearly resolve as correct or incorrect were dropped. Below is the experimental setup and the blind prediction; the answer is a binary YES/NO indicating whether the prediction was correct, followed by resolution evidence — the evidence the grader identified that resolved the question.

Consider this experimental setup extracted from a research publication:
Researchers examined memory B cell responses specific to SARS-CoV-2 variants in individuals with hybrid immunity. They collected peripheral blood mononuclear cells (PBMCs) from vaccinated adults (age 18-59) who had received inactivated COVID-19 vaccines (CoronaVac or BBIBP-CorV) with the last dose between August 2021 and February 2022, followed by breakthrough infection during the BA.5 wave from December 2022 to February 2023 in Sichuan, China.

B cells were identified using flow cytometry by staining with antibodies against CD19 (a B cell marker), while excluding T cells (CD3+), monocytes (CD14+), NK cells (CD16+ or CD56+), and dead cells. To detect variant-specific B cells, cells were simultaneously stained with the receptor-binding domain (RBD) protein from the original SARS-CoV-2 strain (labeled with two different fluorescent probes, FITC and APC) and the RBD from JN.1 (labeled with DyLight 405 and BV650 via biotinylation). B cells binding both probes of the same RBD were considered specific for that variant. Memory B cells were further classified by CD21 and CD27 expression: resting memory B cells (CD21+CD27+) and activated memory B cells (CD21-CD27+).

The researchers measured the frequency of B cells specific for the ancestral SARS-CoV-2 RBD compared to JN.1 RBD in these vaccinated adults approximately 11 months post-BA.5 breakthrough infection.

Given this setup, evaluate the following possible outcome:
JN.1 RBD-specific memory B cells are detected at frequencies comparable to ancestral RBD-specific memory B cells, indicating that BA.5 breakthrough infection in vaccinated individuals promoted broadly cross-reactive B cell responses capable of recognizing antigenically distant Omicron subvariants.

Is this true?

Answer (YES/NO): NO